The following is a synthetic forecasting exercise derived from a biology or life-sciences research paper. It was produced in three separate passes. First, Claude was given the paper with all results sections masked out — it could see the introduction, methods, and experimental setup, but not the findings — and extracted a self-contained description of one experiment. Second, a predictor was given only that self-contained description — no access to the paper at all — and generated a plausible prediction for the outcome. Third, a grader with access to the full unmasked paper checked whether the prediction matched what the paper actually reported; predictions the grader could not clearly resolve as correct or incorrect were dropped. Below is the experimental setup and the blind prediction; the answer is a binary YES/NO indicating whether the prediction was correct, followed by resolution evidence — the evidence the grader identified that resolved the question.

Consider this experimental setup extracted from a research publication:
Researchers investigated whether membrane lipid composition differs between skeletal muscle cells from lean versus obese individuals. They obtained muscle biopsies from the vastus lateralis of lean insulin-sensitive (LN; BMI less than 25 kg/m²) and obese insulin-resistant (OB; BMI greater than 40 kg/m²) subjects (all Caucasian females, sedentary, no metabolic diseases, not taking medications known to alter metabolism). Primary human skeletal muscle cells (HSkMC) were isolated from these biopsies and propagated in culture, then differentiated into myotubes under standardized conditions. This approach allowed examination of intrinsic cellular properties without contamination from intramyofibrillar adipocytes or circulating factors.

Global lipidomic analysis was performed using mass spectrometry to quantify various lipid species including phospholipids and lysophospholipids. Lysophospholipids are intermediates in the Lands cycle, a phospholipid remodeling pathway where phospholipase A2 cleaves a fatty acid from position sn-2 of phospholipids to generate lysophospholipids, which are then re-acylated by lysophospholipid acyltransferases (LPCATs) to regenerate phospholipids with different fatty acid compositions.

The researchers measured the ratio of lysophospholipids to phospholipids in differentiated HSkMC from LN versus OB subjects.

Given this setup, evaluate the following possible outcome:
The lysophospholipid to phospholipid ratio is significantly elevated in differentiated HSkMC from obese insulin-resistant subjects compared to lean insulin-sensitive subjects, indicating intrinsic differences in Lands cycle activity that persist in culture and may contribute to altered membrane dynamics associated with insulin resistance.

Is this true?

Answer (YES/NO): NO